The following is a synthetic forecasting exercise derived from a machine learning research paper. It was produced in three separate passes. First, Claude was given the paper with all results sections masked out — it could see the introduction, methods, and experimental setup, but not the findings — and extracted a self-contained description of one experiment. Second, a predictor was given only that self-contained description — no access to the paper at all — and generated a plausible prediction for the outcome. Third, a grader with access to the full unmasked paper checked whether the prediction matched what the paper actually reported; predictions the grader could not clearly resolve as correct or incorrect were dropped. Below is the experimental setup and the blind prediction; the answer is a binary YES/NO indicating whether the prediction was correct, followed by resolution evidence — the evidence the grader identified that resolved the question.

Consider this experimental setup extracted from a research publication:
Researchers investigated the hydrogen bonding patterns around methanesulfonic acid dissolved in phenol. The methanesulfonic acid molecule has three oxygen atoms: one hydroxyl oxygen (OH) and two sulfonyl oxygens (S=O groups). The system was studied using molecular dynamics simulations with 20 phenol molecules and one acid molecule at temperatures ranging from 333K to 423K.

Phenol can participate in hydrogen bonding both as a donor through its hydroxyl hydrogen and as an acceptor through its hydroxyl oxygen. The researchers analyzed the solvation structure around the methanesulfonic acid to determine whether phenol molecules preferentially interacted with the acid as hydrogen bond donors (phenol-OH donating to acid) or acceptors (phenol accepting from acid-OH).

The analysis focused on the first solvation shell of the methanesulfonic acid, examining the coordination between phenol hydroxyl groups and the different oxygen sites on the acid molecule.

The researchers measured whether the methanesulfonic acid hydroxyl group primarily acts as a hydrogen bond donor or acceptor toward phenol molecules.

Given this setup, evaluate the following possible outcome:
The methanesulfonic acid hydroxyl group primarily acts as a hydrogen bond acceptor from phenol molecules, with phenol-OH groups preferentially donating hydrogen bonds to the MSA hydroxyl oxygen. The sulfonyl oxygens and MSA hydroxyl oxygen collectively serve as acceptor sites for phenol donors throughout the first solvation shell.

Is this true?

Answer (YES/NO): NO